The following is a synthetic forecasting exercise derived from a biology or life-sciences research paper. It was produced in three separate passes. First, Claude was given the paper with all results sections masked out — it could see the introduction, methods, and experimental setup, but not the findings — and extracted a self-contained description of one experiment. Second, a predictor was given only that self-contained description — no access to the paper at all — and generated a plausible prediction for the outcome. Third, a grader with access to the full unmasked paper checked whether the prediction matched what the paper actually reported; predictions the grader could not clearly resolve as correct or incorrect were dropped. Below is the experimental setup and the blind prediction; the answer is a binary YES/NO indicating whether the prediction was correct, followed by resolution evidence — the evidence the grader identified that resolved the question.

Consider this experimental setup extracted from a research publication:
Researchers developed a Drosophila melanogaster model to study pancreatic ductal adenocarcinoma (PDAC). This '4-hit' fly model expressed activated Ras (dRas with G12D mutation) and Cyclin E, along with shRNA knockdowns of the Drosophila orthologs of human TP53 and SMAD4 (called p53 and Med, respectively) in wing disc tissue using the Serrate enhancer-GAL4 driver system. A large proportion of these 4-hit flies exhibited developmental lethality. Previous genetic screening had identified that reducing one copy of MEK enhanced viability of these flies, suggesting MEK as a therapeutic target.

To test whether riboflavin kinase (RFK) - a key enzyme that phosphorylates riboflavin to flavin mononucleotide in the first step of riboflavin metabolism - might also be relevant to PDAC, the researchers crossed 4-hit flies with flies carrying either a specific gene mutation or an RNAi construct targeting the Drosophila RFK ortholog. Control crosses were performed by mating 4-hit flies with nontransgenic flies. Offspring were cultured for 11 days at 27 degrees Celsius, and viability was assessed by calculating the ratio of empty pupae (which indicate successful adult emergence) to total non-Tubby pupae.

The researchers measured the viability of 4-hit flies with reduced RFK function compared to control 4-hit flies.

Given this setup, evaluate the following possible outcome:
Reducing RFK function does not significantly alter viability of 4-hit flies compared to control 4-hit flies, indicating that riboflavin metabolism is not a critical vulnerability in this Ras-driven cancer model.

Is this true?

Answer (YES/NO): NO